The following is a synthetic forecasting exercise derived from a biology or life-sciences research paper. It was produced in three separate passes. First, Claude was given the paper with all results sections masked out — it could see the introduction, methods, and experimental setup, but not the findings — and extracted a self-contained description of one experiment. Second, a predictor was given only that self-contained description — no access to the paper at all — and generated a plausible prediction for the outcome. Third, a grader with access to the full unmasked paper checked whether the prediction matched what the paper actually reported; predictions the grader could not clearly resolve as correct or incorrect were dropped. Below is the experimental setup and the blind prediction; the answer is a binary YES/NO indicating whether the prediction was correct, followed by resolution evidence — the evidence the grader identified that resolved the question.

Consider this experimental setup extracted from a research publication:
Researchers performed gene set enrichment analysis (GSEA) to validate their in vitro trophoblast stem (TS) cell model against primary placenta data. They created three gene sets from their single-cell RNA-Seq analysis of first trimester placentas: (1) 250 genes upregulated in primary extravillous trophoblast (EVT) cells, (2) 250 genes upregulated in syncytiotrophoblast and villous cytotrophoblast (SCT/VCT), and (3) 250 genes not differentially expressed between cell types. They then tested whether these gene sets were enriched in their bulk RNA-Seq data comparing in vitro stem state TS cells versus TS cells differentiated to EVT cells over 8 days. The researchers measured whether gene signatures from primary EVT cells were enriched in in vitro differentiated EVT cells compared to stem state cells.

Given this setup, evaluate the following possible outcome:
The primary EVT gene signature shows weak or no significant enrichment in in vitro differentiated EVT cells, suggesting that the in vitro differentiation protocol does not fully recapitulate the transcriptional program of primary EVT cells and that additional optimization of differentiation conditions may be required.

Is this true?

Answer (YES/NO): NO